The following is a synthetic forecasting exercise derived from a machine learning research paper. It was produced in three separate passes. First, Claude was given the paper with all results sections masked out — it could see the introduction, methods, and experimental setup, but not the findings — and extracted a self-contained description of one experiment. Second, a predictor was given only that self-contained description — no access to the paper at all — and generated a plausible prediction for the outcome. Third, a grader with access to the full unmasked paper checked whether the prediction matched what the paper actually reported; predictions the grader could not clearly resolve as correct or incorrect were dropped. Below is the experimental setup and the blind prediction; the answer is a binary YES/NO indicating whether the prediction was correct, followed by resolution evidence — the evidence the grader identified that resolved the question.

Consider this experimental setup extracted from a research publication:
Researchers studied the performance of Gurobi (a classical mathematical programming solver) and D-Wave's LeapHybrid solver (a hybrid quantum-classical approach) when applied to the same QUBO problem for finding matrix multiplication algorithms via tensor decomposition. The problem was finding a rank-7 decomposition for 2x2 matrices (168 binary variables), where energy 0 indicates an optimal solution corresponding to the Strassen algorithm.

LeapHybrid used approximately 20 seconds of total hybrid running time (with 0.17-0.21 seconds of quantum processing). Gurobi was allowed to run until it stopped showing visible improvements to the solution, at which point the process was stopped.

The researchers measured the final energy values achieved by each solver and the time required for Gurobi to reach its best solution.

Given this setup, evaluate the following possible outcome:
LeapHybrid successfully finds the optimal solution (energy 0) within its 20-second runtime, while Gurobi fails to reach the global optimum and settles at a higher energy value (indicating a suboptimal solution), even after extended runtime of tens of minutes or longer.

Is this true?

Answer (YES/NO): NO